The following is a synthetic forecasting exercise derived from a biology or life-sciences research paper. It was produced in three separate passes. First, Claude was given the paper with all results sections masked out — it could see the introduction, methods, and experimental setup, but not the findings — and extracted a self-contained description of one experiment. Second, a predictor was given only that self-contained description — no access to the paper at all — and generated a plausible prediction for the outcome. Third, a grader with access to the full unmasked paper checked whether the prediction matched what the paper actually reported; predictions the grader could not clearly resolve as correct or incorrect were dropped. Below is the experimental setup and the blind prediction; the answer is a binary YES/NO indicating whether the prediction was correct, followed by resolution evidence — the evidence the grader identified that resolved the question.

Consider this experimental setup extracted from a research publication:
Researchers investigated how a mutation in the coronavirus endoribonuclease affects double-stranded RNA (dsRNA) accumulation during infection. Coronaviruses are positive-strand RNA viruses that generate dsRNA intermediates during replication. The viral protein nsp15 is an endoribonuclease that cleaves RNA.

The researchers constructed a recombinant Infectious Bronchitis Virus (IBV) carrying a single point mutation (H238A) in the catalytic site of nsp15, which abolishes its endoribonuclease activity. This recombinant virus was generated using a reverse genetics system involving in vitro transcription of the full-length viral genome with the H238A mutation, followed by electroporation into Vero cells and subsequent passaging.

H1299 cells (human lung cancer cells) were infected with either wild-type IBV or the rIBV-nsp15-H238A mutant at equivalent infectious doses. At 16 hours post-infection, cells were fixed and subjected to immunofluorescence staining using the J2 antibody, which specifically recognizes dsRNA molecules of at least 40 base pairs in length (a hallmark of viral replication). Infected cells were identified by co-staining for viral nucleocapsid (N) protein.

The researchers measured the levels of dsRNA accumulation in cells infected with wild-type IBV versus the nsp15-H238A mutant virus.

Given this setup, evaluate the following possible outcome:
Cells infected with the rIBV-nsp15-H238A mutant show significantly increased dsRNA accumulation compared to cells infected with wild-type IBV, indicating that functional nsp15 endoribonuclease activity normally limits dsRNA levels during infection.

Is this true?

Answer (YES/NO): YES